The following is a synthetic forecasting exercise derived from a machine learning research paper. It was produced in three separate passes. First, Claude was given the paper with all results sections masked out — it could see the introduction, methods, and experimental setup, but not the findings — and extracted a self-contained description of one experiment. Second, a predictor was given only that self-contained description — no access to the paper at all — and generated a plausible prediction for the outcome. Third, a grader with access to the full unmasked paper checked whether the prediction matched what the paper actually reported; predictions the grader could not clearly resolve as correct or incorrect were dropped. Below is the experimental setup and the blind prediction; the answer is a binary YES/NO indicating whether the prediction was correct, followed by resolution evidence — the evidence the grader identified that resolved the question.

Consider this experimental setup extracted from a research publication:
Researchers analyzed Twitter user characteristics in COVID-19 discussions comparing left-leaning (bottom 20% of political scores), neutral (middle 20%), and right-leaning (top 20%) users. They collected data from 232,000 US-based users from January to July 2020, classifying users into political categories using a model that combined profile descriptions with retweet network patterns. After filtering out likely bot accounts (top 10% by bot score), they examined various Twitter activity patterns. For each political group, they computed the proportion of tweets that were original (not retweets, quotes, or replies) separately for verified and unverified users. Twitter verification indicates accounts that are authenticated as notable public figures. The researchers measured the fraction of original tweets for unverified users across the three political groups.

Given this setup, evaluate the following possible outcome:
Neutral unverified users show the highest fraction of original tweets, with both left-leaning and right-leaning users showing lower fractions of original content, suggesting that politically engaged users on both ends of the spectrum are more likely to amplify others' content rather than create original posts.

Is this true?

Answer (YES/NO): NO